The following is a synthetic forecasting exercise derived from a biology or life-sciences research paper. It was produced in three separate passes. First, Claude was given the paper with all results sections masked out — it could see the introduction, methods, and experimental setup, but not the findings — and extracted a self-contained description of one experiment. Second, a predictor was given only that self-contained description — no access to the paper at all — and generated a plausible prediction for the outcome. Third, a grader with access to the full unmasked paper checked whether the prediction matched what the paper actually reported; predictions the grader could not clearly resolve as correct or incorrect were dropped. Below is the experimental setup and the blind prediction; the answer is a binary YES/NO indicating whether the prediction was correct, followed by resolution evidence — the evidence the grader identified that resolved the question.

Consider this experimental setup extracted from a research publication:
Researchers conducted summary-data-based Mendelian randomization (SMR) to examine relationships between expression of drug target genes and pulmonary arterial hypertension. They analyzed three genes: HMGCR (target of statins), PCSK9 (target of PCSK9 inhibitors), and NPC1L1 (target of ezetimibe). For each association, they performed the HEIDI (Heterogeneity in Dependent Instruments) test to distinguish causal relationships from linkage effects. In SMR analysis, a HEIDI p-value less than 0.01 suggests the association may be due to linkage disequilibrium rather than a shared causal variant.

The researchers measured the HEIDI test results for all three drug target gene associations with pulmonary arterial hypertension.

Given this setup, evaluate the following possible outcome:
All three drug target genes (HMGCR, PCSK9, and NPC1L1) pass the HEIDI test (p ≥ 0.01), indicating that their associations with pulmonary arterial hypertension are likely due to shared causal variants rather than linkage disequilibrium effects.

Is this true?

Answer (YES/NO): NO